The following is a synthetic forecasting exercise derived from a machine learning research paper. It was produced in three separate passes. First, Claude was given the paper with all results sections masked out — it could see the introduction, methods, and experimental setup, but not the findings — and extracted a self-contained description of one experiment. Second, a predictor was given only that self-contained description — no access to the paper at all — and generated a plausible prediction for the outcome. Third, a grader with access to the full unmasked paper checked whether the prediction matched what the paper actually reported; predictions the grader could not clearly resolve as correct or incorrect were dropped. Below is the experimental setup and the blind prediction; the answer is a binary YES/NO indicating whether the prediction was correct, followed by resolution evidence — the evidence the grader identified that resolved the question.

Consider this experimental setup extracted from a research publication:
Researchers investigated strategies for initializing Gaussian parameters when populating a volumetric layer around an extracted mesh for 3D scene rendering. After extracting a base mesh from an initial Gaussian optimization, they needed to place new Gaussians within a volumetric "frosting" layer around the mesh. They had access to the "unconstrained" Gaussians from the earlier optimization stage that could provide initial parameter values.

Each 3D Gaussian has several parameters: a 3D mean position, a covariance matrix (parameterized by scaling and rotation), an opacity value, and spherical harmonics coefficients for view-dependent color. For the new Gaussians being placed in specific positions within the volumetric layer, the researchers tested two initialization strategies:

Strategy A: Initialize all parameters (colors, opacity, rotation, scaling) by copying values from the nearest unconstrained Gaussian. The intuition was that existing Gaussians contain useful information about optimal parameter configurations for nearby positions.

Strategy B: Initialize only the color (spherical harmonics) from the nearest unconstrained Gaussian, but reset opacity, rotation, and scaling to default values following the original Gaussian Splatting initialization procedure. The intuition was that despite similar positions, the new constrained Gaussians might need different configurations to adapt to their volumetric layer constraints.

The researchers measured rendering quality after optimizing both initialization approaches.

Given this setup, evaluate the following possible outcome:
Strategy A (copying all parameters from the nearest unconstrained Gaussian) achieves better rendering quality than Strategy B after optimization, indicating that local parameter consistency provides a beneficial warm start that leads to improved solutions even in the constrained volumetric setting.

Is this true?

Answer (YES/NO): NO